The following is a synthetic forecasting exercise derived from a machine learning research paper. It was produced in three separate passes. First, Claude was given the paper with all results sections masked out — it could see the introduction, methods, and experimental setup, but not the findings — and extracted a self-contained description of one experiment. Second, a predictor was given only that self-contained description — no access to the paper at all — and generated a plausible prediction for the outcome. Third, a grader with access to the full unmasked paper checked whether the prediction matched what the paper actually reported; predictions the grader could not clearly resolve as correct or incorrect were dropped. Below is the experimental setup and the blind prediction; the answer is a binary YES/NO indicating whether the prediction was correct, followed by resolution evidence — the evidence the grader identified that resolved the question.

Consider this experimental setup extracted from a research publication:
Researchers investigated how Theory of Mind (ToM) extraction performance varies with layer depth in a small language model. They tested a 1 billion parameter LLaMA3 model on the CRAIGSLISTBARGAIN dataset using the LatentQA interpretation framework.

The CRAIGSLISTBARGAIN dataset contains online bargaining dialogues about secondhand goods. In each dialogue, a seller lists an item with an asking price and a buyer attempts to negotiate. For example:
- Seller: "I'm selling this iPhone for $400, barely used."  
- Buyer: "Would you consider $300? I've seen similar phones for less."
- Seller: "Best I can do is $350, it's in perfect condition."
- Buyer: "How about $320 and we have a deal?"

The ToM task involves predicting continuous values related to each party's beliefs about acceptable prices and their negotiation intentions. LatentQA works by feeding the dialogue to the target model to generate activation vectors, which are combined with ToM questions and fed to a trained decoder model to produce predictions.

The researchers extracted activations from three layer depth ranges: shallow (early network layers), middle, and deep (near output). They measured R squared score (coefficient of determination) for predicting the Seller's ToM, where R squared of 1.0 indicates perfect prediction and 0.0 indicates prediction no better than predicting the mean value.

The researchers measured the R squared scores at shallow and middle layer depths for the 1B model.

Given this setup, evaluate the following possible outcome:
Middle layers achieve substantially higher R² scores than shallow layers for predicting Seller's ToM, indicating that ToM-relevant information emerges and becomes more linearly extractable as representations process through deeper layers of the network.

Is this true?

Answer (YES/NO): YES